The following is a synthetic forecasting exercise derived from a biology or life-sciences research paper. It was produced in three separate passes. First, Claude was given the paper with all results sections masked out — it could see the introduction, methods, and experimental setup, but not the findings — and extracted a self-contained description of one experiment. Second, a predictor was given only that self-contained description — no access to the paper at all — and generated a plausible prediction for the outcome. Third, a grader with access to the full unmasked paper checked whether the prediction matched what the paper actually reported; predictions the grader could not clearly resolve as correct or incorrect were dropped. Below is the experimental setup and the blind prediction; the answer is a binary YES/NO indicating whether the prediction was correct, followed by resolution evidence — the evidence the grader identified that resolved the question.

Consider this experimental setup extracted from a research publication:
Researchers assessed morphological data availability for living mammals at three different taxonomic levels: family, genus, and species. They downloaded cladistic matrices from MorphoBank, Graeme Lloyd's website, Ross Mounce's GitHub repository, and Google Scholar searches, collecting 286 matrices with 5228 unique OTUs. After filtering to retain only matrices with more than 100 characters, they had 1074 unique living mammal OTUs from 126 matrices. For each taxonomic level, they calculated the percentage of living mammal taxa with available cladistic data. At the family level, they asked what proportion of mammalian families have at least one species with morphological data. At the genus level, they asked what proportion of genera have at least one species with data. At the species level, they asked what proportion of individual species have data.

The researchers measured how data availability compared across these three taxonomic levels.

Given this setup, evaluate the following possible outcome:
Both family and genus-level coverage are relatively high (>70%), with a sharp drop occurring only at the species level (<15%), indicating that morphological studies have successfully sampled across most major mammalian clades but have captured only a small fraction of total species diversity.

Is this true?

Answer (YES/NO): NO